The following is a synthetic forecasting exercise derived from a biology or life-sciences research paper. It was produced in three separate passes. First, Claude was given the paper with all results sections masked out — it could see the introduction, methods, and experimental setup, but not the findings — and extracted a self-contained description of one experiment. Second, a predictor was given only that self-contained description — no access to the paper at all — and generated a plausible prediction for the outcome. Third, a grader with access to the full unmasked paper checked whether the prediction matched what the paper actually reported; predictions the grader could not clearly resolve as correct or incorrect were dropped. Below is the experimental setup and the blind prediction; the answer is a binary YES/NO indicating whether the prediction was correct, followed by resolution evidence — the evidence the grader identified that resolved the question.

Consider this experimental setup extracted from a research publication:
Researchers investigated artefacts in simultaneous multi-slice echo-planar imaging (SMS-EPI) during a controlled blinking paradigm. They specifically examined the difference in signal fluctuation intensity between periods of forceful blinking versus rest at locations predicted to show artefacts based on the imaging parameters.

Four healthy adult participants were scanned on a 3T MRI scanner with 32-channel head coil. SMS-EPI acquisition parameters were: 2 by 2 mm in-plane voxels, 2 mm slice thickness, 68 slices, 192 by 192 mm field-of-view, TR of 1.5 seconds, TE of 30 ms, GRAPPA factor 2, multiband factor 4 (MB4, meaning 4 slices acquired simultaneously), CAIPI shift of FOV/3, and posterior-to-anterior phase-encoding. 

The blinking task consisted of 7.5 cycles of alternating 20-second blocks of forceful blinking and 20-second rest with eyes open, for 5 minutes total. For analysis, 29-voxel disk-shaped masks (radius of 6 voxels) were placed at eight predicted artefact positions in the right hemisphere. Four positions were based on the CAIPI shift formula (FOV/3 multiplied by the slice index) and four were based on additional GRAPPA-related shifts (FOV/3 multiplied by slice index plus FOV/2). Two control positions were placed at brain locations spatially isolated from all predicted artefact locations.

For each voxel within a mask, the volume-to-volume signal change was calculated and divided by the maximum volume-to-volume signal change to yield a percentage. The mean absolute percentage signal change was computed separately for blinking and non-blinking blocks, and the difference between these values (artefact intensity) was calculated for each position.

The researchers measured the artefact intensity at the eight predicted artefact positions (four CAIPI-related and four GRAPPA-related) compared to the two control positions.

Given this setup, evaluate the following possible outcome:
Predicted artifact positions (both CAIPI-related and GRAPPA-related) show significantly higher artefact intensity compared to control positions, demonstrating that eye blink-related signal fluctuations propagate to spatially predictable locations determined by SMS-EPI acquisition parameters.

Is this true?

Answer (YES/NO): YES